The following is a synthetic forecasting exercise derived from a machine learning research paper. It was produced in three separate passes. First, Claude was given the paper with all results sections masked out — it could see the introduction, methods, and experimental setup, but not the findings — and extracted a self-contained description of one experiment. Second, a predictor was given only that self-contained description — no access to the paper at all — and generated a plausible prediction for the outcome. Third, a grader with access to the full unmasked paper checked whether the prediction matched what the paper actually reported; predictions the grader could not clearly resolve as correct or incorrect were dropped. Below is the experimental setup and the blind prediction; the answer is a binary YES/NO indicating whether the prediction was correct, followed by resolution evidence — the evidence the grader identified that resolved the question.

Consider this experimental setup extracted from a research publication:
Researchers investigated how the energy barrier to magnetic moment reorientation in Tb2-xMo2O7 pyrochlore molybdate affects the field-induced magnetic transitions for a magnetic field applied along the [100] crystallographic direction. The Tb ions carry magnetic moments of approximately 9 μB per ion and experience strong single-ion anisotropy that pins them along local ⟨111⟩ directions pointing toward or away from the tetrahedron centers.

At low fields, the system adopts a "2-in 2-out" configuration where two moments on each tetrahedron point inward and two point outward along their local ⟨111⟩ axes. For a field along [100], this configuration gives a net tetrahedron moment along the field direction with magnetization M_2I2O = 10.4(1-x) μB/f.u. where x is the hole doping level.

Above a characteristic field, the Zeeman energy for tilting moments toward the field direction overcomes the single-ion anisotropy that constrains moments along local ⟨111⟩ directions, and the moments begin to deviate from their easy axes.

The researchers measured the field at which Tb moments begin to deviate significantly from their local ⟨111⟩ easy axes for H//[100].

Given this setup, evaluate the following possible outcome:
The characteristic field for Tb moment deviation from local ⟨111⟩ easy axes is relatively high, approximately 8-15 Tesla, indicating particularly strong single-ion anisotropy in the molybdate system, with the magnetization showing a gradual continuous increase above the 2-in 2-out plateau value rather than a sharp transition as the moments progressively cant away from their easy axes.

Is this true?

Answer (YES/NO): NO